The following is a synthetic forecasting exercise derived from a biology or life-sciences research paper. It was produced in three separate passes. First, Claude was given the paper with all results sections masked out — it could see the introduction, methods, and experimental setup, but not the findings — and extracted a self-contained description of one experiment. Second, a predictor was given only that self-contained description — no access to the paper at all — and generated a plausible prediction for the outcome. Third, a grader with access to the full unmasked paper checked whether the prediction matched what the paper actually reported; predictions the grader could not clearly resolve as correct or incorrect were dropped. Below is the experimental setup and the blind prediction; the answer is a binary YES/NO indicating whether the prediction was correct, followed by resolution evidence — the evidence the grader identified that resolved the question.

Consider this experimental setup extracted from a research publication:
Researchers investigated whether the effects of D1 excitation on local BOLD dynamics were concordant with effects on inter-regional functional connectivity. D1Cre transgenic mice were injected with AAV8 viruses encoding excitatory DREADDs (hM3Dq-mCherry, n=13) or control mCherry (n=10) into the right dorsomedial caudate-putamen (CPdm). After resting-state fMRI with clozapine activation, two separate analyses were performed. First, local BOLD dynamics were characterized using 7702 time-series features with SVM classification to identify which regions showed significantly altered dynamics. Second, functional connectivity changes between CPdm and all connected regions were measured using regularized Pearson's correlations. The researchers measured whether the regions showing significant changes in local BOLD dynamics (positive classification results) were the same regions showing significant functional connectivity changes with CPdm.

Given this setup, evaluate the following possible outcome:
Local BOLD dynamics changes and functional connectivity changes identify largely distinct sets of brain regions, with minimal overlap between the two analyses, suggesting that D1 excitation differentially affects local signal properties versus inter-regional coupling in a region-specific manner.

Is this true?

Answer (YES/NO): YES